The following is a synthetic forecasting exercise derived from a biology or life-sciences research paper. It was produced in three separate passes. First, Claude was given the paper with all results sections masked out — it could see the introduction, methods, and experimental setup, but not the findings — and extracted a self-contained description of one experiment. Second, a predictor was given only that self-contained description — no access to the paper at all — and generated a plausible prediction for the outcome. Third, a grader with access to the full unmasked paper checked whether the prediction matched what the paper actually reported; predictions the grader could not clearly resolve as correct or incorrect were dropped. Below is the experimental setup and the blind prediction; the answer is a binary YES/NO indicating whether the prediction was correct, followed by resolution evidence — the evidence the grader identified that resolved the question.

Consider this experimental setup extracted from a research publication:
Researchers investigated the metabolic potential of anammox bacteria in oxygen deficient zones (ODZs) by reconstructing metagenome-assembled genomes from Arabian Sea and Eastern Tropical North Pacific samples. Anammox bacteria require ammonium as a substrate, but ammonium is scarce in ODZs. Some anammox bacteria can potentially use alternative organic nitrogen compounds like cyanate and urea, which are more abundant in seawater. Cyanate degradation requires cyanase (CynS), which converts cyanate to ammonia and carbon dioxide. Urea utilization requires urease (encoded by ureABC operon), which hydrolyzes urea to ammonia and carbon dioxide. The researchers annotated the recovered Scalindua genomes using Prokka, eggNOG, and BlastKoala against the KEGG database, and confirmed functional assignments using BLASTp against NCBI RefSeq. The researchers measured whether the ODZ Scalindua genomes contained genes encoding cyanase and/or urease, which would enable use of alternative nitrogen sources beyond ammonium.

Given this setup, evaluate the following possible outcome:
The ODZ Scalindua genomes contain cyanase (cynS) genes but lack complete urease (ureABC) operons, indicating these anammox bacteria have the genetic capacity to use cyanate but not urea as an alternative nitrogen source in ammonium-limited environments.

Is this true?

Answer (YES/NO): NO